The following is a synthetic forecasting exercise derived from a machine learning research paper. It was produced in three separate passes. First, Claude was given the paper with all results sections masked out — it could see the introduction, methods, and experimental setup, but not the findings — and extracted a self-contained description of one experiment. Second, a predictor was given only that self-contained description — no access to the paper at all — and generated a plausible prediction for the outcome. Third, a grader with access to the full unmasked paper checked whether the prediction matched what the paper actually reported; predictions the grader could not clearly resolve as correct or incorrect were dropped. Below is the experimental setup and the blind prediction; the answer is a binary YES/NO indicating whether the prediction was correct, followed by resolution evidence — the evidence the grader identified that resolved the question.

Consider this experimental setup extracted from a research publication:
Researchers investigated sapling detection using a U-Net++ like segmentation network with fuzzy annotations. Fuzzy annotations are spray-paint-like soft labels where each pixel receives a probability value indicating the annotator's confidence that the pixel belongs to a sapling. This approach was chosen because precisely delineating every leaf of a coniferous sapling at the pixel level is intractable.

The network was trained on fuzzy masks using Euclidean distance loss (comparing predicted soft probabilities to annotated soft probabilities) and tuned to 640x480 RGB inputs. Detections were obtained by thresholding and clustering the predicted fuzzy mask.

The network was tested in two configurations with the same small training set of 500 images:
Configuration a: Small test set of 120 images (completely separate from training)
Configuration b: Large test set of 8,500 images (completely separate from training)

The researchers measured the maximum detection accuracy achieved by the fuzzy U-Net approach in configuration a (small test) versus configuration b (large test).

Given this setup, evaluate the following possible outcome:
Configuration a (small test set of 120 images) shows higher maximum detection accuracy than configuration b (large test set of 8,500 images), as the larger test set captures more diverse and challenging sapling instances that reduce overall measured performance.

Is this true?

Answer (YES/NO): YES